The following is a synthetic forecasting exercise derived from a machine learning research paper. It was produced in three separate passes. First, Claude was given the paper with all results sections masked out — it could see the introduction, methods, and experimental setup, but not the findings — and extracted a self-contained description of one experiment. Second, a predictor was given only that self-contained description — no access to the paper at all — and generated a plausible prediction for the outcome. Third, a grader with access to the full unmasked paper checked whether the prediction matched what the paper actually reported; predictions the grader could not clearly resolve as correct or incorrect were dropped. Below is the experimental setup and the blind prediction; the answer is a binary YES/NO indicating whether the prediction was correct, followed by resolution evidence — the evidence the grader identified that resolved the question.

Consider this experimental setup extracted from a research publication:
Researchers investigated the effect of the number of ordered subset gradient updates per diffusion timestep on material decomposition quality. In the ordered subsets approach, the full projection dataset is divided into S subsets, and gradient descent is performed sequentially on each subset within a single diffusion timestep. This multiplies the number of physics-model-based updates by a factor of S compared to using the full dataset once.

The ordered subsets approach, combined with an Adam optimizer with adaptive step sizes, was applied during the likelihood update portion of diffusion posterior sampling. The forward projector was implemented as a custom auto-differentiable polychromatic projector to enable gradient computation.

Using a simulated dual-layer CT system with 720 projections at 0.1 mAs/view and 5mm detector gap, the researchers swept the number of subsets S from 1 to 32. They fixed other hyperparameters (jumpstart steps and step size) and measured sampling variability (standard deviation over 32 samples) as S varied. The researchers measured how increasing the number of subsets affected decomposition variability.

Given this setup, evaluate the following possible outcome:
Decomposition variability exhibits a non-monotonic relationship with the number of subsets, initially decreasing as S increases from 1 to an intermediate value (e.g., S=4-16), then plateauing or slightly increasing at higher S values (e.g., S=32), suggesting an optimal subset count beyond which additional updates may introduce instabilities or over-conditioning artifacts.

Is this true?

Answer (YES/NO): YES